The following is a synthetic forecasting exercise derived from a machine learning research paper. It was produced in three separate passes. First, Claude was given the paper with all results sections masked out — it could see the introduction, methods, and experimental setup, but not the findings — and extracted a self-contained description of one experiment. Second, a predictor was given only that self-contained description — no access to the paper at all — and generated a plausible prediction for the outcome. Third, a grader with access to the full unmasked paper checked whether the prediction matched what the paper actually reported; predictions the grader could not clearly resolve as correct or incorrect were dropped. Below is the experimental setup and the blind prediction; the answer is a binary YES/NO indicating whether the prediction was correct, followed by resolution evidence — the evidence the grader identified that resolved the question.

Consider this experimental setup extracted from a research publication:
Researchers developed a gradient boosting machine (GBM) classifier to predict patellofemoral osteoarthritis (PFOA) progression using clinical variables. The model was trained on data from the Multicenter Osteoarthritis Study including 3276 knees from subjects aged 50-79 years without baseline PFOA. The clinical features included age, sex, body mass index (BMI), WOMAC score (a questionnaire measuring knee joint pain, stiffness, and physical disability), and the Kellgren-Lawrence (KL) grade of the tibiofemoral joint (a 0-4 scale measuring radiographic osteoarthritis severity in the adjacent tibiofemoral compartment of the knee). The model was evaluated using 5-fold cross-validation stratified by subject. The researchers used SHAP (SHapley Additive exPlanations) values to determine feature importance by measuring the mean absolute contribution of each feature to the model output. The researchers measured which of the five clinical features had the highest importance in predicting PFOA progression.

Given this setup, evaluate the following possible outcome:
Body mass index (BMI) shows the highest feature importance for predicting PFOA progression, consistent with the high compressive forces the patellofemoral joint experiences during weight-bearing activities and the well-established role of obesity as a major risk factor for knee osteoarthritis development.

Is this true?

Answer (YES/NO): NO